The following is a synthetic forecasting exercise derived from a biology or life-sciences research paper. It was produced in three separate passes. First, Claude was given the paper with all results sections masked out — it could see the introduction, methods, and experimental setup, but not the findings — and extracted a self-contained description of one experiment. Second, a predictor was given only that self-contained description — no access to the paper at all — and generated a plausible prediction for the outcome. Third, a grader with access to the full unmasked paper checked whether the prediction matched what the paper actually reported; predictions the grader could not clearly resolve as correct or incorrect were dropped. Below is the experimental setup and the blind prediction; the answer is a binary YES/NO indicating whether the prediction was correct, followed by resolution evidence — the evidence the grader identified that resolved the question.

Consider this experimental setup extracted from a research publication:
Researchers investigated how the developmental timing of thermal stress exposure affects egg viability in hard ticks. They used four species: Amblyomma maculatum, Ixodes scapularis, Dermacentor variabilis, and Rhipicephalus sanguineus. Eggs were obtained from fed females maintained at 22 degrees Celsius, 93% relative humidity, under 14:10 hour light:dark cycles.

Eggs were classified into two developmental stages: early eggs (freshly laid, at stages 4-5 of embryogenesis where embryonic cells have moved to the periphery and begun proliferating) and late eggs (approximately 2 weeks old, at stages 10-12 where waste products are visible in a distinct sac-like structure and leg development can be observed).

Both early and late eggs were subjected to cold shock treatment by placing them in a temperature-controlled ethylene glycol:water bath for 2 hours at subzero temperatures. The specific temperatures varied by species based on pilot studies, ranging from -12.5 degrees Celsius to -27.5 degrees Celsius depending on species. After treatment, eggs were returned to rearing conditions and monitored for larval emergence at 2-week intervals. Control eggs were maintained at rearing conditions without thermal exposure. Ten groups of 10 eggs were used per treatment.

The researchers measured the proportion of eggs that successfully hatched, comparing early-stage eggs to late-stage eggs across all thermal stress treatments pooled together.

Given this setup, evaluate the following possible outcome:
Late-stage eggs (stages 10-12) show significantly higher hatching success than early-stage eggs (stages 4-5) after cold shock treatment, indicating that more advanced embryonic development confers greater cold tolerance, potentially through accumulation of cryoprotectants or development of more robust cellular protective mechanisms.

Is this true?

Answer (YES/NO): YES